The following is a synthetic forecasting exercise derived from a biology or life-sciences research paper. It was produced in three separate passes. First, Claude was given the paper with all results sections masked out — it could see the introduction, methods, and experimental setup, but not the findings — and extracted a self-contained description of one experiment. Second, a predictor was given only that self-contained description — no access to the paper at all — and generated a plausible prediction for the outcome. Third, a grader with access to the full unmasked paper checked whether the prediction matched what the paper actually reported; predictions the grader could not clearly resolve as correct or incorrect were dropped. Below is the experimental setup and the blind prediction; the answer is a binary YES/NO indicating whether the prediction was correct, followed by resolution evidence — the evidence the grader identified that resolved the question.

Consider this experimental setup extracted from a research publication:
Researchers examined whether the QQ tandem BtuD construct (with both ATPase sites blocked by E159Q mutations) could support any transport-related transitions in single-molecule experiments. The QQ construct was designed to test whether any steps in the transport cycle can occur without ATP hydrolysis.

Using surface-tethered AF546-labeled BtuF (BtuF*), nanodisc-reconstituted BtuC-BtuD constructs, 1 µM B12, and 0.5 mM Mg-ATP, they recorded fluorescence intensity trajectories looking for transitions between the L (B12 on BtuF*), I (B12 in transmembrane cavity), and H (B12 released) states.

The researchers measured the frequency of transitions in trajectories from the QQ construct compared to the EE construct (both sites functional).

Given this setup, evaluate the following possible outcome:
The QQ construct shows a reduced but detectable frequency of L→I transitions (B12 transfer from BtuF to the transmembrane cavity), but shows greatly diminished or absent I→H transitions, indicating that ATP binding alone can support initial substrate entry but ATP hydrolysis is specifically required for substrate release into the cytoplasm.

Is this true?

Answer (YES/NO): NO